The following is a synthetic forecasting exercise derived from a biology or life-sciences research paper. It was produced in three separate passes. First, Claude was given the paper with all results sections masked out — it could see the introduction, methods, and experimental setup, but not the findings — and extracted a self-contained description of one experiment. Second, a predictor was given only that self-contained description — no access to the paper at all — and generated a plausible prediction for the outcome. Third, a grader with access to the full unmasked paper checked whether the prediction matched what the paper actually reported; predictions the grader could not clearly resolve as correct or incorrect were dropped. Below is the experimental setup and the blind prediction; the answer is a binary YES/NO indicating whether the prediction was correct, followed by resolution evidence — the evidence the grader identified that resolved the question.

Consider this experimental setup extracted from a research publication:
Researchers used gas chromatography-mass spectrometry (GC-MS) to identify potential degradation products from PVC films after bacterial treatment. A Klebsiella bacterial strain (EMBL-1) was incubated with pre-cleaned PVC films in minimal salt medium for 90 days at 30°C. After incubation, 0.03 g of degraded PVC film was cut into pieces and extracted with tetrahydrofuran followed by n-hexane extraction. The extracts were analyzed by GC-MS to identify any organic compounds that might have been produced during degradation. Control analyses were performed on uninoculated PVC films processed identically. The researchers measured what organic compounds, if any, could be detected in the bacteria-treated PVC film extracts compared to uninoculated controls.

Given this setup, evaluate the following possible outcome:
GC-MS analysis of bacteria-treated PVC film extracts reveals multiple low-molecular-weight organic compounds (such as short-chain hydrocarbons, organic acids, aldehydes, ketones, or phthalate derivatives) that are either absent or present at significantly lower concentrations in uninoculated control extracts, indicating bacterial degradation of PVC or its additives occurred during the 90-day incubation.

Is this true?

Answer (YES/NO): YES